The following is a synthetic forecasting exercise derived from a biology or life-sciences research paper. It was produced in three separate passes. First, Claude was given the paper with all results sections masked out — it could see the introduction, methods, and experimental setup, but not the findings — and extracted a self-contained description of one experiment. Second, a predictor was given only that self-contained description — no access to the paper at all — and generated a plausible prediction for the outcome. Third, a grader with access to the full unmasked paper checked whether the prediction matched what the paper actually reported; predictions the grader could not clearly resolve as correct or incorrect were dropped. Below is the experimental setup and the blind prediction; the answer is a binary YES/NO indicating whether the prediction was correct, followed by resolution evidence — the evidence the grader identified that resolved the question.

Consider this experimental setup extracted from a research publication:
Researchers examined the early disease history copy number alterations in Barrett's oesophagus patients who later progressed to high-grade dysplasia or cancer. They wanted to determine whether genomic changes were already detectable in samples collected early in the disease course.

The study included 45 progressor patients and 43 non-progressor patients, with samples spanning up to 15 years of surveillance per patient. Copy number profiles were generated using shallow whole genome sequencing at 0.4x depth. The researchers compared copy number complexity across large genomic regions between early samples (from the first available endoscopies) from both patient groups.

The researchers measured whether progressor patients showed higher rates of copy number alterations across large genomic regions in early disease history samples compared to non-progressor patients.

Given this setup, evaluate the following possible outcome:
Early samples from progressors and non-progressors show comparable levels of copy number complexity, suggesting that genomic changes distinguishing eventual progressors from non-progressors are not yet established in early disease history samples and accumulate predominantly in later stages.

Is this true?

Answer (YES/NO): NO